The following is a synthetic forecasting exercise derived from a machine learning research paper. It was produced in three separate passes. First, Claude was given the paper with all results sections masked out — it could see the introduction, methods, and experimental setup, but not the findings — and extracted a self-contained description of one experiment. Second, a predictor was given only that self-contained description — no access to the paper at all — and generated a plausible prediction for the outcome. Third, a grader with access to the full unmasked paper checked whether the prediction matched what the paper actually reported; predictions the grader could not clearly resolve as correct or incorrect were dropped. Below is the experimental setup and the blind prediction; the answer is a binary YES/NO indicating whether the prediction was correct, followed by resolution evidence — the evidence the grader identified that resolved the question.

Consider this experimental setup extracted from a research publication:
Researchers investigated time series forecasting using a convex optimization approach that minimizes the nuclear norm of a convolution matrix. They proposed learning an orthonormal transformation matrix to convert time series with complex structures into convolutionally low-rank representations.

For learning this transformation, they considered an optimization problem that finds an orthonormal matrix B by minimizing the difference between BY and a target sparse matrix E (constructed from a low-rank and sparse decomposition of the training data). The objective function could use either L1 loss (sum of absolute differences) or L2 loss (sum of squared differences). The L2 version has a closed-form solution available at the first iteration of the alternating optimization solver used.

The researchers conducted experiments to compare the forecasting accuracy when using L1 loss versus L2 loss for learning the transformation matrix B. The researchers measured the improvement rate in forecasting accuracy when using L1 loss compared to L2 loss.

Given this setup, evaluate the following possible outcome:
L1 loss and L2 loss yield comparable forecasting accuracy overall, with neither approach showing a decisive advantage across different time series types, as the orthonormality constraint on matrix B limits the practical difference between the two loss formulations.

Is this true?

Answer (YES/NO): NO